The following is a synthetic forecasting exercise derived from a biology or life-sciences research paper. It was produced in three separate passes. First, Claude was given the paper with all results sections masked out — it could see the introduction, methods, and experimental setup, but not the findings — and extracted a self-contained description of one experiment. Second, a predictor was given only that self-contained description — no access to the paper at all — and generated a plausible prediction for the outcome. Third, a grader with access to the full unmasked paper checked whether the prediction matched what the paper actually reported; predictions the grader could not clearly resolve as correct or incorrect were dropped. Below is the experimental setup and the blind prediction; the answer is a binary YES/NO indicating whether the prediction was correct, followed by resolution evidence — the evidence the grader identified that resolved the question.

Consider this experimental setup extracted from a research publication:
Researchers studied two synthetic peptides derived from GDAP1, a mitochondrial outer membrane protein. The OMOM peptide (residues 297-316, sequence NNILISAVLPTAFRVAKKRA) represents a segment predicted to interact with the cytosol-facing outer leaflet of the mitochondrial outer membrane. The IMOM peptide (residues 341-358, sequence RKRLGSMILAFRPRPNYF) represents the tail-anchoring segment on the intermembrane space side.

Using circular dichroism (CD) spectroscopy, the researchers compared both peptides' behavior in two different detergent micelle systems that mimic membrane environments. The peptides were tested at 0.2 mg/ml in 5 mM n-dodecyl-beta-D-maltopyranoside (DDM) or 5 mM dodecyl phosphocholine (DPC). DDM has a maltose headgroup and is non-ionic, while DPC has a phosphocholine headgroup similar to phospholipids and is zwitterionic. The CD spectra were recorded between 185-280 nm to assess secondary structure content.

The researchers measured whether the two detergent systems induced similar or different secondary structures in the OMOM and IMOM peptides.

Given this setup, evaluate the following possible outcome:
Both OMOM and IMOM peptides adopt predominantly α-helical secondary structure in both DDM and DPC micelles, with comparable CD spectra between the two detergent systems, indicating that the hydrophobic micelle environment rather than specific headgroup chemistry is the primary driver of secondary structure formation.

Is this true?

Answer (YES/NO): NO